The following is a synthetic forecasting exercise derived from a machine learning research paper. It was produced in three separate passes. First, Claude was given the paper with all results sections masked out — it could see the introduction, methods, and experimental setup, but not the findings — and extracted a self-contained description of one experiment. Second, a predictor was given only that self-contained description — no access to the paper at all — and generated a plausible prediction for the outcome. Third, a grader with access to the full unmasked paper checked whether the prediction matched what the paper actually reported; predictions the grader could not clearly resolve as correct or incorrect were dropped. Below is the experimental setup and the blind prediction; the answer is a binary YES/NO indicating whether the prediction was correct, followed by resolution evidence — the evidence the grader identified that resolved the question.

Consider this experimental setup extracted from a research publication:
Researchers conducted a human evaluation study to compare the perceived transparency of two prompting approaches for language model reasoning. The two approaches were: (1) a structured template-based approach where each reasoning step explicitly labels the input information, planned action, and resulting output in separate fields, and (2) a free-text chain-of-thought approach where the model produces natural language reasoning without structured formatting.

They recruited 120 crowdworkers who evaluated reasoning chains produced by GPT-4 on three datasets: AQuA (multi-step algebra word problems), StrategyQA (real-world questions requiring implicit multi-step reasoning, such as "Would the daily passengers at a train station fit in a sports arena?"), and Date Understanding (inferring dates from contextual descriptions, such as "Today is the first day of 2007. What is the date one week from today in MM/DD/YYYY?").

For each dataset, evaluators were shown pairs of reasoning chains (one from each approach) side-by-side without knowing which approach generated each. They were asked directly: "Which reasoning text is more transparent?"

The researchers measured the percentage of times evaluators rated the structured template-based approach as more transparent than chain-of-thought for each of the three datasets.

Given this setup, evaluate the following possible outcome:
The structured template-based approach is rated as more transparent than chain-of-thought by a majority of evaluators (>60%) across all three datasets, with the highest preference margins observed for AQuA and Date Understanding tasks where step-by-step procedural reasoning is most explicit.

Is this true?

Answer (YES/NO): NO